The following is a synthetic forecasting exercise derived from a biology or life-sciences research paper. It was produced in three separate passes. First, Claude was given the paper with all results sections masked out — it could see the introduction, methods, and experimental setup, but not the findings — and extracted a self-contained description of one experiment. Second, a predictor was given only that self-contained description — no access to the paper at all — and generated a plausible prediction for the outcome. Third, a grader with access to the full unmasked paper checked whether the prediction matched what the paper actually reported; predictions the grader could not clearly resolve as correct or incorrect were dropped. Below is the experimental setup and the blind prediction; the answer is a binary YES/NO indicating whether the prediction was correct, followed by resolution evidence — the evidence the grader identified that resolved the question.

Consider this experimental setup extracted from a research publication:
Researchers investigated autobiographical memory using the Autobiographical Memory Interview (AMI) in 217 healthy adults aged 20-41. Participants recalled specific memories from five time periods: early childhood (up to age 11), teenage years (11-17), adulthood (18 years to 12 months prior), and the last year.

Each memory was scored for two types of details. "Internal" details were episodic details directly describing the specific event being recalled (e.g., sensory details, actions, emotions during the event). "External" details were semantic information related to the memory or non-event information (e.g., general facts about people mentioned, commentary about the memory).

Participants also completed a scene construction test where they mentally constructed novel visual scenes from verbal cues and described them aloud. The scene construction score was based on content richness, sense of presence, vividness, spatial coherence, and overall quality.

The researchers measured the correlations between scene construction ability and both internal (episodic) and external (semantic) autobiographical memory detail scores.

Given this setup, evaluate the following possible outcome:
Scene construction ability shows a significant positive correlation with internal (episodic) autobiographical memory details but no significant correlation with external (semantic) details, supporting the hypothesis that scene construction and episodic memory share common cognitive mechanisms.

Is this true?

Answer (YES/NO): YES